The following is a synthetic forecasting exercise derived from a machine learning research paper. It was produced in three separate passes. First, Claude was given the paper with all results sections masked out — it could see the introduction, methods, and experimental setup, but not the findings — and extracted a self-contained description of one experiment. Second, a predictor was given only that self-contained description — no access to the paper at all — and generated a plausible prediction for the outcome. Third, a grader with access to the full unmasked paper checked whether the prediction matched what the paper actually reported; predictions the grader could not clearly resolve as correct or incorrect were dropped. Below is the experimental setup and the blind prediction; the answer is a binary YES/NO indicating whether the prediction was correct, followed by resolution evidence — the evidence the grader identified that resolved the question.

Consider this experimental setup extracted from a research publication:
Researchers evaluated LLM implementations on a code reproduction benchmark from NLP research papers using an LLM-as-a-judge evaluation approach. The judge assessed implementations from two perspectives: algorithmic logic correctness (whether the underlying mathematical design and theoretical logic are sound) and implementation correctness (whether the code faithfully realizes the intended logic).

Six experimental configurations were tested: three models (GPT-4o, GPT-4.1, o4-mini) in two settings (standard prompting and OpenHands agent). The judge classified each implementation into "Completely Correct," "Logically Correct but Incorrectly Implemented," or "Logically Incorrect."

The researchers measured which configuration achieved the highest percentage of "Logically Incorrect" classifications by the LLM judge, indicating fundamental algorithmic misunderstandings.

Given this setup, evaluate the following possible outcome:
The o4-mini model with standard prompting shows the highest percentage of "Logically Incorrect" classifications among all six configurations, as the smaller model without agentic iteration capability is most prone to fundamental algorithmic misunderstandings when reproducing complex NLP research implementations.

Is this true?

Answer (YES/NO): NO